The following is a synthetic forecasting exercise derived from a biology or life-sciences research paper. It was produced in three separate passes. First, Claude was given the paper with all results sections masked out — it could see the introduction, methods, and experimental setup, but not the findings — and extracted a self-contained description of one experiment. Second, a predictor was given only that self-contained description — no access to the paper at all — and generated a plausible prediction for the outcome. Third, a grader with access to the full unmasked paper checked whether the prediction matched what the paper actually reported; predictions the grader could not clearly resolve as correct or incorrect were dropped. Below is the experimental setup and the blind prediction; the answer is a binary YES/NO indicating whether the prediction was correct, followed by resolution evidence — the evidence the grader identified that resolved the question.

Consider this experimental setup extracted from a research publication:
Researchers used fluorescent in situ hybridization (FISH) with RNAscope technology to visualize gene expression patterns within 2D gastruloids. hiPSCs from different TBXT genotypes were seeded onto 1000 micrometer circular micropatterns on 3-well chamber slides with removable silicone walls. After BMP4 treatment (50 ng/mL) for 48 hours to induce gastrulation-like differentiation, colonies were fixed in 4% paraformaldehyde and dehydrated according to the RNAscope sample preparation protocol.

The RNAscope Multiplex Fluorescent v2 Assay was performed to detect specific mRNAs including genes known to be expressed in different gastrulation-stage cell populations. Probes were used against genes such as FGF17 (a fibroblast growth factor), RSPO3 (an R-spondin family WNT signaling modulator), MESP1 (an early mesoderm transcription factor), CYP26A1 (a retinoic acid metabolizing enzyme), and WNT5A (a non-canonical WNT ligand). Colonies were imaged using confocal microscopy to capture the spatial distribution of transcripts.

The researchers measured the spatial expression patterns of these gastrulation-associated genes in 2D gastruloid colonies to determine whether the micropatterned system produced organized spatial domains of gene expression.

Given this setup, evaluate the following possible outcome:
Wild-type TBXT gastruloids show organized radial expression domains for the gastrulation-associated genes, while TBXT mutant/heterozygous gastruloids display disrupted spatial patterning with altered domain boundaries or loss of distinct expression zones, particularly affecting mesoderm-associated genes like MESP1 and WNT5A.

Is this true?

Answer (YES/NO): NO